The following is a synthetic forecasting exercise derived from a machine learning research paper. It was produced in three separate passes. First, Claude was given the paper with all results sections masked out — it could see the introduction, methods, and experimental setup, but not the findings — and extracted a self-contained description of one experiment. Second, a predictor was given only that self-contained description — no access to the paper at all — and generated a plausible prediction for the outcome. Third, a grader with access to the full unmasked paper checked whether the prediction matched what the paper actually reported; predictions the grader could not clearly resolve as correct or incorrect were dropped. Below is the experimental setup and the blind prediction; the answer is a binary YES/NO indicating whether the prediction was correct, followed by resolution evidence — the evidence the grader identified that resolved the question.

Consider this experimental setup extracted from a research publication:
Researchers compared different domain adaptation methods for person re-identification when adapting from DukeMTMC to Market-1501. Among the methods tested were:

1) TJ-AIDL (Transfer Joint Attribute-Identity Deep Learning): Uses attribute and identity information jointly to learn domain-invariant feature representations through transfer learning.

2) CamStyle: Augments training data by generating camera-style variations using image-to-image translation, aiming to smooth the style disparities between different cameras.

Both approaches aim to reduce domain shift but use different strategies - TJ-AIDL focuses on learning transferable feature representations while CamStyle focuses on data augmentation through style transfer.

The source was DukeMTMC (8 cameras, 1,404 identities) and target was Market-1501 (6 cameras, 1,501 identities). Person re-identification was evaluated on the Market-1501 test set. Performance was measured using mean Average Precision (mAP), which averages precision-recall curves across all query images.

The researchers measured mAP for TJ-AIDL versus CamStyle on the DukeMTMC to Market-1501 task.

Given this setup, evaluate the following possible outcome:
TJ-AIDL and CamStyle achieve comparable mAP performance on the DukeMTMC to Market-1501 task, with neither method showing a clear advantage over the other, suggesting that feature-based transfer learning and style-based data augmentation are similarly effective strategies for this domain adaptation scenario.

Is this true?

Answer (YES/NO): NO